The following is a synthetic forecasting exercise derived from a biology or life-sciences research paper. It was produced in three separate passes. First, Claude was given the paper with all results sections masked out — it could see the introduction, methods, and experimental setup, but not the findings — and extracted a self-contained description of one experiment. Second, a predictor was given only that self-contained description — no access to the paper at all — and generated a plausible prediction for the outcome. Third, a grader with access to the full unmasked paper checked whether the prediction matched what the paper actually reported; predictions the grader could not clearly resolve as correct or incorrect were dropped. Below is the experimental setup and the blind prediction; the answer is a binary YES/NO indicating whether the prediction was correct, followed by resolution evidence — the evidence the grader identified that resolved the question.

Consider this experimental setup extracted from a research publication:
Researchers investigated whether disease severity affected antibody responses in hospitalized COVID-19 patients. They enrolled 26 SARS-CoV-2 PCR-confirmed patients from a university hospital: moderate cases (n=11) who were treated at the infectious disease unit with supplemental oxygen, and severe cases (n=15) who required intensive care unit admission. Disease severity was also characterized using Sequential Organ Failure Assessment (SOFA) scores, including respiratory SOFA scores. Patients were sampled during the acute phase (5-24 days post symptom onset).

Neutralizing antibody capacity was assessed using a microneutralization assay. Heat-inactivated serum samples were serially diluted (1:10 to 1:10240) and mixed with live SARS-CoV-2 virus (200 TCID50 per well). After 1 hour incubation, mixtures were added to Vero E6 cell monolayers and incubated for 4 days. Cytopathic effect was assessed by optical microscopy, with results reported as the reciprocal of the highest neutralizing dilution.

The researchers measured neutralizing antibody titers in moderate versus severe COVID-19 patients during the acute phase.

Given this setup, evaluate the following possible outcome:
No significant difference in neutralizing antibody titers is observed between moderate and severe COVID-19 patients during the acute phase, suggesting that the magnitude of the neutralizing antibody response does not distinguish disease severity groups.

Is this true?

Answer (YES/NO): NO